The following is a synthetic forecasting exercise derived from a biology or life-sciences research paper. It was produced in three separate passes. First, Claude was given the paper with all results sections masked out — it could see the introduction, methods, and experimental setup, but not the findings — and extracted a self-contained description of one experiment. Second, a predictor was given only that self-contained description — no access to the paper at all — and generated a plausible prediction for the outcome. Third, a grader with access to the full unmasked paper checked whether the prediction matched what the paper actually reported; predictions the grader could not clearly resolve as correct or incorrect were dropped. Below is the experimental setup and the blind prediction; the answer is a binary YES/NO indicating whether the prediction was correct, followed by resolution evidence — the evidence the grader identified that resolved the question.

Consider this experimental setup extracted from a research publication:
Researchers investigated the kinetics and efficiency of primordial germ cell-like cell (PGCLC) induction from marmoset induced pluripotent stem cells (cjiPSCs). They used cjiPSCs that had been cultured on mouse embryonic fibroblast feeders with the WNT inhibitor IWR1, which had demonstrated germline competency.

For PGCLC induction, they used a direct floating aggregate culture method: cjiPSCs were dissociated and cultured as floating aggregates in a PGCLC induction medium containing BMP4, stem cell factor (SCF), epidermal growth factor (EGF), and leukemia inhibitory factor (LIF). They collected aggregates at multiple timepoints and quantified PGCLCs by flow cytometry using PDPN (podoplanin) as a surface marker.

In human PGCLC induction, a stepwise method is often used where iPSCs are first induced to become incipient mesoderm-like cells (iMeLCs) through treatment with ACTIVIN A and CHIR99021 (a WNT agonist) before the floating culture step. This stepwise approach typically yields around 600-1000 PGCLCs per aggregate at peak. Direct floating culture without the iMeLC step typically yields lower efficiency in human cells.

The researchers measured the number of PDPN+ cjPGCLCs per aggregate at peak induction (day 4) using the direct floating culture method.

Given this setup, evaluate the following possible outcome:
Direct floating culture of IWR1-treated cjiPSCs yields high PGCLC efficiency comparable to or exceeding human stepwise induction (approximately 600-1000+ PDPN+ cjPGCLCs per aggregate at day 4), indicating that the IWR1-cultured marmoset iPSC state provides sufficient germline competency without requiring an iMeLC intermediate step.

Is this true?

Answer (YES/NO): YES